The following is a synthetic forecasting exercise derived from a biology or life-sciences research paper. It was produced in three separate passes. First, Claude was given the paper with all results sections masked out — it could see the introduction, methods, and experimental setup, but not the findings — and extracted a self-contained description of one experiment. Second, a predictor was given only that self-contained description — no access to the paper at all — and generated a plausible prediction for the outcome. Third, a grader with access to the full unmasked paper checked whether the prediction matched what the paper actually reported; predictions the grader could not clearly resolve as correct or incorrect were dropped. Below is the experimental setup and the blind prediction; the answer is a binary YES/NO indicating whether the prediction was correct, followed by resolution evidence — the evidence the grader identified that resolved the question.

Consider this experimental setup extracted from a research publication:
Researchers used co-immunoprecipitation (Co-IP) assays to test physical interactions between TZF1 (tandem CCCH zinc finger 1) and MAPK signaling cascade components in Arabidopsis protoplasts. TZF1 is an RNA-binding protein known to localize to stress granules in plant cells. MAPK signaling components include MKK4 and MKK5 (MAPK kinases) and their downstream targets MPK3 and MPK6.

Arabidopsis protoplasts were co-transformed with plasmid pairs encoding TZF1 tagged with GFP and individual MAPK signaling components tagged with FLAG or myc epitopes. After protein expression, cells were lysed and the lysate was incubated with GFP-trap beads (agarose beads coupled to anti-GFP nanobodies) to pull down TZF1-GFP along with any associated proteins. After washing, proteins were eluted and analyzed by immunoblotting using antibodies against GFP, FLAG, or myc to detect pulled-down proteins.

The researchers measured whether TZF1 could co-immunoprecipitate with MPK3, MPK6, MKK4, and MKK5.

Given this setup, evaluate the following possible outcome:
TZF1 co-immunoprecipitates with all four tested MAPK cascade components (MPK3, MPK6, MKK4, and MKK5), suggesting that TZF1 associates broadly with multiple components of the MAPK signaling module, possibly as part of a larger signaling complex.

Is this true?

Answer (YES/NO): YES